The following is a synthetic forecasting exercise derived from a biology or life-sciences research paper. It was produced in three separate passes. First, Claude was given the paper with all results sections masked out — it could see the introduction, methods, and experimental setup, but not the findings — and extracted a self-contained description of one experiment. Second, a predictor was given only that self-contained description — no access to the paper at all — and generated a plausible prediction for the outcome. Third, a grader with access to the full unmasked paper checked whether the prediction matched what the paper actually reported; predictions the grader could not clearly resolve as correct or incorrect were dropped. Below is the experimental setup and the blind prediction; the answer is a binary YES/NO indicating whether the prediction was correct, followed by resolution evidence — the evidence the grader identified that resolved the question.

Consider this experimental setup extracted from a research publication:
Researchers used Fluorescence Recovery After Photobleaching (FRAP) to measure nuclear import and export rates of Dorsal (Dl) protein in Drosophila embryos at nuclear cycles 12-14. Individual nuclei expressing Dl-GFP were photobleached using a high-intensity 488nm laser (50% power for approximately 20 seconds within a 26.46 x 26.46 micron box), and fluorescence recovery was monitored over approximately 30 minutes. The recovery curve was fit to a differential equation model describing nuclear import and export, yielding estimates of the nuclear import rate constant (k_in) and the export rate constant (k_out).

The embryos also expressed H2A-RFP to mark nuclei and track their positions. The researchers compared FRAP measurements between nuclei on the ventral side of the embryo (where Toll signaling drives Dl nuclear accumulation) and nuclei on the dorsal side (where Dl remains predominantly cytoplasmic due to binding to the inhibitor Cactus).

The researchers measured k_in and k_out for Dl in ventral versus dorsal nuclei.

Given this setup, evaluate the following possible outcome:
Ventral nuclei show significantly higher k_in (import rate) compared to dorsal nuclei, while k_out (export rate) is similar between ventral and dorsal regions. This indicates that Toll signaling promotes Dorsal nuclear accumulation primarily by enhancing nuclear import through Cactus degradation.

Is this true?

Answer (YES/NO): NO